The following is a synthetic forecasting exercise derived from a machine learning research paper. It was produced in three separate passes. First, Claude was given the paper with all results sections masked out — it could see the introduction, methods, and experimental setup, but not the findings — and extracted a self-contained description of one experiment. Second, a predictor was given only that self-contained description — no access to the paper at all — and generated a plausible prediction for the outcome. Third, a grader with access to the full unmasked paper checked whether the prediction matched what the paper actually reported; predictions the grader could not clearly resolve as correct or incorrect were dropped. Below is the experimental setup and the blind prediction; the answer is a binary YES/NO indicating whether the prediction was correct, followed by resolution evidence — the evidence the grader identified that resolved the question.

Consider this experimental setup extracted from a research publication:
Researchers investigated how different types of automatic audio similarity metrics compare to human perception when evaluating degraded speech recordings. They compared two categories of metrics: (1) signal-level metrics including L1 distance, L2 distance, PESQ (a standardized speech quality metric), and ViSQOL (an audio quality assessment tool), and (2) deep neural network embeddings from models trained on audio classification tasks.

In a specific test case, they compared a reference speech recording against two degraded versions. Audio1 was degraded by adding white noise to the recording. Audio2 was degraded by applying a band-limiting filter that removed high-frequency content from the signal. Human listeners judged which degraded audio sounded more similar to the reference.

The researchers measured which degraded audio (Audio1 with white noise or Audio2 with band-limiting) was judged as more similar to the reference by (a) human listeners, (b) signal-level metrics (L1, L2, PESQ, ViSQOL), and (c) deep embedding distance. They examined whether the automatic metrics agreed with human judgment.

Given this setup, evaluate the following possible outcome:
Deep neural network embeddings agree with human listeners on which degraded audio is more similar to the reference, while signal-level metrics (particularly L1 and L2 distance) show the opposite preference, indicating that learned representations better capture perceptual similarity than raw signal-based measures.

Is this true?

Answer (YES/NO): YES